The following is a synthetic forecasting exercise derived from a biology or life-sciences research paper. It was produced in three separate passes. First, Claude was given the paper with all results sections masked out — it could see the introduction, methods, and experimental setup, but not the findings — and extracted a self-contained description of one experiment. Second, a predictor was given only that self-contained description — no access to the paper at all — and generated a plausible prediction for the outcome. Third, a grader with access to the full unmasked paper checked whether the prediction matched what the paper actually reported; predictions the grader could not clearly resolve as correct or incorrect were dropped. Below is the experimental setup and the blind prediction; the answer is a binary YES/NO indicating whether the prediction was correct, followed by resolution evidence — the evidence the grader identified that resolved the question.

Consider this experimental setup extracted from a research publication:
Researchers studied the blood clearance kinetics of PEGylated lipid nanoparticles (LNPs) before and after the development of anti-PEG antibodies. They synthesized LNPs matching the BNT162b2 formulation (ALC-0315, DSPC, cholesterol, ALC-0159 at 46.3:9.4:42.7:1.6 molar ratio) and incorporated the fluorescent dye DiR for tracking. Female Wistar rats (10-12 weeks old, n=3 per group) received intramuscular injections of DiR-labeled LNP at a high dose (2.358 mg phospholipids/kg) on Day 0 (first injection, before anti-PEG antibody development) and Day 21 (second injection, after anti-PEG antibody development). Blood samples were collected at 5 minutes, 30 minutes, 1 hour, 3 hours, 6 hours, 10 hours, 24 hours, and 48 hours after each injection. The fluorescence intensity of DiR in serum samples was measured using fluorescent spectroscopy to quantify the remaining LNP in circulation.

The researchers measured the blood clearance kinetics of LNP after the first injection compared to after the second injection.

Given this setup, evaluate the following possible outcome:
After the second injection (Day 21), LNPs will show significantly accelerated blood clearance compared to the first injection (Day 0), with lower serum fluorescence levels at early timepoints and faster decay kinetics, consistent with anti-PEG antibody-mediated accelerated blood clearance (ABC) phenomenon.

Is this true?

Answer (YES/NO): YES